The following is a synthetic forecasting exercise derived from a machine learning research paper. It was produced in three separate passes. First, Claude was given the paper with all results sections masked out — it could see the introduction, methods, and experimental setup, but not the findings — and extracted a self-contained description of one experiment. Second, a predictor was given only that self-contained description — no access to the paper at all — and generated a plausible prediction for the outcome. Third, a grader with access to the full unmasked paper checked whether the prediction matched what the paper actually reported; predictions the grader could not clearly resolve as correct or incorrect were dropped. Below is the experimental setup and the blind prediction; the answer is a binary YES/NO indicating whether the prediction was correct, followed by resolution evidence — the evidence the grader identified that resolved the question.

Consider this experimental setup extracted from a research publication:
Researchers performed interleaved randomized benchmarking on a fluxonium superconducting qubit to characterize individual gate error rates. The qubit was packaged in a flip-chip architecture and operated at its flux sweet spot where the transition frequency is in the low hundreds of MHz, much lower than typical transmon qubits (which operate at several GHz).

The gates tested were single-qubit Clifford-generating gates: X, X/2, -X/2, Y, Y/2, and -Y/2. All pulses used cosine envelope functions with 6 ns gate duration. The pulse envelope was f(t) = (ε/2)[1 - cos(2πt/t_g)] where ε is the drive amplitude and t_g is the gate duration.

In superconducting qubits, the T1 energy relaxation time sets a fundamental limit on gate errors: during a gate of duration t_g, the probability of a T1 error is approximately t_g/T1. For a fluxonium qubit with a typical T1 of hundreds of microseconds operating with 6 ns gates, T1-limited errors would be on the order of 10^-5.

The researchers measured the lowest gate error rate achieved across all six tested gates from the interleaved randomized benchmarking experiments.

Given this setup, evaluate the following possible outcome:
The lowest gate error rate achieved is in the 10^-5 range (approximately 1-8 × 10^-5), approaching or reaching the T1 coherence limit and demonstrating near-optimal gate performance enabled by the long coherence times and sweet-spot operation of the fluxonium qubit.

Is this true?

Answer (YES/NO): NO